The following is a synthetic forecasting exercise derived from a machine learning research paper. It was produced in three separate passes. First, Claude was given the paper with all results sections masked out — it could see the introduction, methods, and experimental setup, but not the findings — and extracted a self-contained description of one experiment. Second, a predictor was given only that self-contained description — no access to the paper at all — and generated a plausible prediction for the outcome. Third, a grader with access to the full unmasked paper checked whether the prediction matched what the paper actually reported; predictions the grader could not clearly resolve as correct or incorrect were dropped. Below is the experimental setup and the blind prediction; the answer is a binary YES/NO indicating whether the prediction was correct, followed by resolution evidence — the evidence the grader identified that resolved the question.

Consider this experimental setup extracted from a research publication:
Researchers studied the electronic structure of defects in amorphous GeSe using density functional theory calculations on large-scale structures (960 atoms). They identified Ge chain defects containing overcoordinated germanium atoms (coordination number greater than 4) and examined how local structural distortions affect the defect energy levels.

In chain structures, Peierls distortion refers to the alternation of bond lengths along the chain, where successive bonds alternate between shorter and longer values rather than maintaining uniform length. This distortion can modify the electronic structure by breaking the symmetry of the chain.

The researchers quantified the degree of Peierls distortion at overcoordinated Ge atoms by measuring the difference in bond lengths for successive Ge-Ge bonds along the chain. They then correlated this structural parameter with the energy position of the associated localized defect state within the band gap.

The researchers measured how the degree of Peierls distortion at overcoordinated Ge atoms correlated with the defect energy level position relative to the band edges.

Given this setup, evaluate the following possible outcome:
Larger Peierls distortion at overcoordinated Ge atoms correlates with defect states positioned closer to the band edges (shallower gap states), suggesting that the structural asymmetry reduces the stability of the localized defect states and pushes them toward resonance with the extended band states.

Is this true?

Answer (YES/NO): YES